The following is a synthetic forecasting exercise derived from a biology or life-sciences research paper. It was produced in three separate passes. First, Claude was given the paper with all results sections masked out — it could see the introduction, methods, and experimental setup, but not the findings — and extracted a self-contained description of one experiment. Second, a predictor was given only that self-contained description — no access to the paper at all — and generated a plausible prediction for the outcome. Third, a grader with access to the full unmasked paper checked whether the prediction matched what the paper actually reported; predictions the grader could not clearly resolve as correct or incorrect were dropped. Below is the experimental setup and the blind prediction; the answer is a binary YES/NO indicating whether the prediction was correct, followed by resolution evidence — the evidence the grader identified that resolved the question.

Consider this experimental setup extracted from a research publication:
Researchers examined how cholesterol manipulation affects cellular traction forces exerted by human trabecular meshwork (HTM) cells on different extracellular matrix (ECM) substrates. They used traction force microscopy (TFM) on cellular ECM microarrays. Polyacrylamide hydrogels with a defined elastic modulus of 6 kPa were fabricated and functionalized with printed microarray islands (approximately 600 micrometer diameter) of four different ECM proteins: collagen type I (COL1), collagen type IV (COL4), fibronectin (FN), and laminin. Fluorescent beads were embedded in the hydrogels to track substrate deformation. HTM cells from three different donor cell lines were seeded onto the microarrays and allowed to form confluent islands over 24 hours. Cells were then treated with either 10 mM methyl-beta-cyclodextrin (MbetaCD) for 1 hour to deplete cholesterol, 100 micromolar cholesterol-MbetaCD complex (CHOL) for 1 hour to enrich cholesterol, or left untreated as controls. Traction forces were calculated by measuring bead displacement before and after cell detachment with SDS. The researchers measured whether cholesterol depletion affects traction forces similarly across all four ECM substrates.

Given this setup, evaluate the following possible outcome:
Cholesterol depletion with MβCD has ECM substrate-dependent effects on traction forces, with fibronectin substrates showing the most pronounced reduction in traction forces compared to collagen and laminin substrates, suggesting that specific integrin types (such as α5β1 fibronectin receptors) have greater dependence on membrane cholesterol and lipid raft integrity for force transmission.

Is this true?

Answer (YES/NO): NO